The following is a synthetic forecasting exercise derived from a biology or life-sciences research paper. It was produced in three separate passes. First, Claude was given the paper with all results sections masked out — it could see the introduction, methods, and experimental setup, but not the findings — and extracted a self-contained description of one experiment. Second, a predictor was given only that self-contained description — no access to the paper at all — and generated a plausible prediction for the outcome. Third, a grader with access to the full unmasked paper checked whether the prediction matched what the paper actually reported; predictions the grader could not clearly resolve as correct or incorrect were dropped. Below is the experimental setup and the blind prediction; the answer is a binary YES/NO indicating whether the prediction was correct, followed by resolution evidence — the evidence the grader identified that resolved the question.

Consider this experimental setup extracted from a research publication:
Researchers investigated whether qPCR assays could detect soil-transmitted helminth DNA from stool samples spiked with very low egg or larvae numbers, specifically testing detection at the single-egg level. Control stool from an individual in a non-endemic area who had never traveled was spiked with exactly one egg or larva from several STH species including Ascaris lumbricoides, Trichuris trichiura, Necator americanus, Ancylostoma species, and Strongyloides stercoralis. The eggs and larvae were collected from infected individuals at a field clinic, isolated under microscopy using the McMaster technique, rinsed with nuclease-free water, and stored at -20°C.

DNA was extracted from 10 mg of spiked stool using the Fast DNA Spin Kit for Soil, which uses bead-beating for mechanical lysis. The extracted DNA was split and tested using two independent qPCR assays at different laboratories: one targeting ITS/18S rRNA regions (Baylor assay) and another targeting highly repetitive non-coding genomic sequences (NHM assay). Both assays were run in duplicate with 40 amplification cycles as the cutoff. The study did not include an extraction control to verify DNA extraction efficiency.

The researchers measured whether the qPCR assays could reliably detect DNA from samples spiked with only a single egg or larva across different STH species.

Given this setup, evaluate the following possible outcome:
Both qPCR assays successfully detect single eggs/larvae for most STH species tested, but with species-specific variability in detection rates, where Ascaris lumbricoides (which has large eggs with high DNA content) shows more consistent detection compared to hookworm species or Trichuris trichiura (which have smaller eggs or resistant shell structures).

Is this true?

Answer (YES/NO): NO